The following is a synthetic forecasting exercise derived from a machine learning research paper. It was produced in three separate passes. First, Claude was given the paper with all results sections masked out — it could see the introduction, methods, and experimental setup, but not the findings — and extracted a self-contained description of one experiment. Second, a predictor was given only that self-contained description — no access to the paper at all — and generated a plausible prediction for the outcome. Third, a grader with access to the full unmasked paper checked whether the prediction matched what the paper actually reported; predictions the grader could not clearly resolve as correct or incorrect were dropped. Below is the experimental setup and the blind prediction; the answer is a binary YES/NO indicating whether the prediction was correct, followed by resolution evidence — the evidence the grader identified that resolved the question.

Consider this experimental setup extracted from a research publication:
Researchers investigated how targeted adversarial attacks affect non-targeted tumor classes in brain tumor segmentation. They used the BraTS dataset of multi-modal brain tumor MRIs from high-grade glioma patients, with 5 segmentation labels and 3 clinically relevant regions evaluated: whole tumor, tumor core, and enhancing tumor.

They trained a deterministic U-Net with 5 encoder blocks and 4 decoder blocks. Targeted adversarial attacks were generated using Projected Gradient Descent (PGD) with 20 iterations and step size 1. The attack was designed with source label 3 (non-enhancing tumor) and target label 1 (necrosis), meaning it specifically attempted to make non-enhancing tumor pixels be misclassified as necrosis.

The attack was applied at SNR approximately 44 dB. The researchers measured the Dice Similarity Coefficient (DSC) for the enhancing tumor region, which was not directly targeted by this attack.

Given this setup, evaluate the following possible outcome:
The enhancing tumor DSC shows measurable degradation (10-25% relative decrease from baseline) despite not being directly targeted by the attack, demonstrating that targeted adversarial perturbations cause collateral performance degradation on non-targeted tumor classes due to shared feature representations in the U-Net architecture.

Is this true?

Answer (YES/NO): YES